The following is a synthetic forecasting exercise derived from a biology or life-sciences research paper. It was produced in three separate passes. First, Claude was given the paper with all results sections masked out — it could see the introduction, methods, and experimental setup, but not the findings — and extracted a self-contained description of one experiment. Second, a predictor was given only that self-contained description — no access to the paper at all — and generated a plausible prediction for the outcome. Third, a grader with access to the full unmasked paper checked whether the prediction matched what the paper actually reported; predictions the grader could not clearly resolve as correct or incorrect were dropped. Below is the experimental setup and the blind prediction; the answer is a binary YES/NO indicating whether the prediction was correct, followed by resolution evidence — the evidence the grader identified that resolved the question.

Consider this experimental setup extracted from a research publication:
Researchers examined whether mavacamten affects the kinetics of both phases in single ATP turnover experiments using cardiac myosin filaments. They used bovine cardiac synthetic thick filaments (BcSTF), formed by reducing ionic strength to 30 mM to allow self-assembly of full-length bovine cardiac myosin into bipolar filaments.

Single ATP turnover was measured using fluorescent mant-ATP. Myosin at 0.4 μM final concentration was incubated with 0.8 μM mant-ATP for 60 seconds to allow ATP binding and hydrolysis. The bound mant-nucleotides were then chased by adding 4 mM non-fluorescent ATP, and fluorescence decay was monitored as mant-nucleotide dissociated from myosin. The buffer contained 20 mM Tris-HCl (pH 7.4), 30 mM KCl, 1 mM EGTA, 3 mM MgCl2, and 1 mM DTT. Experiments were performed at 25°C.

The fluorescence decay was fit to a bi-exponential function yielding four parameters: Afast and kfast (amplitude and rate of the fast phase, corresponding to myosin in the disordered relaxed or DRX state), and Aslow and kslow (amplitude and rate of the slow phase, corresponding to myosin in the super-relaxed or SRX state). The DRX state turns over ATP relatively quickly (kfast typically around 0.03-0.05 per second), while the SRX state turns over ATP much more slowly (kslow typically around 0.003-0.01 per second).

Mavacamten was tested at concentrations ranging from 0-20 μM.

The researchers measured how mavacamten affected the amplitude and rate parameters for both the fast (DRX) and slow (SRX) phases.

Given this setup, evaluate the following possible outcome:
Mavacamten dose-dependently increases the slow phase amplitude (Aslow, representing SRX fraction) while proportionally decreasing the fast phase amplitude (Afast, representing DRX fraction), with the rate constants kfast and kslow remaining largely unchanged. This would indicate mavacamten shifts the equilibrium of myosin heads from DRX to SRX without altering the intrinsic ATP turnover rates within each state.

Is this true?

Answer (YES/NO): NO